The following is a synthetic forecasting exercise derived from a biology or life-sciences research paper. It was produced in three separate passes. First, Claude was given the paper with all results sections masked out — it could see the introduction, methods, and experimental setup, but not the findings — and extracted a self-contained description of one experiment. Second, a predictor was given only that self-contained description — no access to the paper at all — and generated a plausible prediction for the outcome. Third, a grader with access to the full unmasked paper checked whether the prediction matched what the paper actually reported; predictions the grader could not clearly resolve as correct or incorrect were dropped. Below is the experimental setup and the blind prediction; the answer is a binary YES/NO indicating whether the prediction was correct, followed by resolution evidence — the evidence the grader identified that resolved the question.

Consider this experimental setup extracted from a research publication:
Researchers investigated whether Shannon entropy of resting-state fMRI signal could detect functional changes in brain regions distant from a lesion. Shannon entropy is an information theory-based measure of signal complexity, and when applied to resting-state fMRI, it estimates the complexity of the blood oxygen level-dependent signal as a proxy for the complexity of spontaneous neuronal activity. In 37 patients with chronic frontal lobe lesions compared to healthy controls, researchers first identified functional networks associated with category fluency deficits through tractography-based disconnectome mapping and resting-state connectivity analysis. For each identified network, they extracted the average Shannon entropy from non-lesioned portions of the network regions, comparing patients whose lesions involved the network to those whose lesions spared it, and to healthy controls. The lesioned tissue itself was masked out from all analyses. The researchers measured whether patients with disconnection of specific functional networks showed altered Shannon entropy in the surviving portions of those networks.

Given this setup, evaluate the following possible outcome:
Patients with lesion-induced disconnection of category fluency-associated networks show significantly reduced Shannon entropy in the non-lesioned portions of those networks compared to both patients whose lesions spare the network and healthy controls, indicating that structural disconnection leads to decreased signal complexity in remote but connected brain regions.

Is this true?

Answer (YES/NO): NO